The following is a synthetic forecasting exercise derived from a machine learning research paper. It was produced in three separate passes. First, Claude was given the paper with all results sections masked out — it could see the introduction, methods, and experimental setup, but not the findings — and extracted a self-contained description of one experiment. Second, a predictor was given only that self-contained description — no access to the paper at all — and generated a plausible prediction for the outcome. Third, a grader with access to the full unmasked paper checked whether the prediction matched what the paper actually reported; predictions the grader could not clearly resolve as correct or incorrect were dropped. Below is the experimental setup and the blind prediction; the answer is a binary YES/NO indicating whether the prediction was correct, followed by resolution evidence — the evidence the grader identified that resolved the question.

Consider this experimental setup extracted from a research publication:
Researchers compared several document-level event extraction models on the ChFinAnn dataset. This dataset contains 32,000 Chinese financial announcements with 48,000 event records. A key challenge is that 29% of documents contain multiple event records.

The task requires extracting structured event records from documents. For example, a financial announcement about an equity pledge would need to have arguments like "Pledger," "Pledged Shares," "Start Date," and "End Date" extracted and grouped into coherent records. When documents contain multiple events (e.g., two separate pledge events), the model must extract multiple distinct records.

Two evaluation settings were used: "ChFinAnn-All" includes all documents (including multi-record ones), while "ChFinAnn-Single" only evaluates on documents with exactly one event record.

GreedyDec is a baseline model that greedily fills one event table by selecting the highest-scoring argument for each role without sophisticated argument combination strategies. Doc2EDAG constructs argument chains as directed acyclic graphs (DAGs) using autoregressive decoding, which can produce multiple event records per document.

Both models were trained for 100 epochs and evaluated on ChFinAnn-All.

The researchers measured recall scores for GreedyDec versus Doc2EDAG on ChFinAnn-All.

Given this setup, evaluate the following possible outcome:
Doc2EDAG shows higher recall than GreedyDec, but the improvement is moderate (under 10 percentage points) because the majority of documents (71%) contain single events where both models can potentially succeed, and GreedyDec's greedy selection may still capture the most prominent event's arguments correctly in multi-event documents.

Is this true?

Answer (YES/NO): NO